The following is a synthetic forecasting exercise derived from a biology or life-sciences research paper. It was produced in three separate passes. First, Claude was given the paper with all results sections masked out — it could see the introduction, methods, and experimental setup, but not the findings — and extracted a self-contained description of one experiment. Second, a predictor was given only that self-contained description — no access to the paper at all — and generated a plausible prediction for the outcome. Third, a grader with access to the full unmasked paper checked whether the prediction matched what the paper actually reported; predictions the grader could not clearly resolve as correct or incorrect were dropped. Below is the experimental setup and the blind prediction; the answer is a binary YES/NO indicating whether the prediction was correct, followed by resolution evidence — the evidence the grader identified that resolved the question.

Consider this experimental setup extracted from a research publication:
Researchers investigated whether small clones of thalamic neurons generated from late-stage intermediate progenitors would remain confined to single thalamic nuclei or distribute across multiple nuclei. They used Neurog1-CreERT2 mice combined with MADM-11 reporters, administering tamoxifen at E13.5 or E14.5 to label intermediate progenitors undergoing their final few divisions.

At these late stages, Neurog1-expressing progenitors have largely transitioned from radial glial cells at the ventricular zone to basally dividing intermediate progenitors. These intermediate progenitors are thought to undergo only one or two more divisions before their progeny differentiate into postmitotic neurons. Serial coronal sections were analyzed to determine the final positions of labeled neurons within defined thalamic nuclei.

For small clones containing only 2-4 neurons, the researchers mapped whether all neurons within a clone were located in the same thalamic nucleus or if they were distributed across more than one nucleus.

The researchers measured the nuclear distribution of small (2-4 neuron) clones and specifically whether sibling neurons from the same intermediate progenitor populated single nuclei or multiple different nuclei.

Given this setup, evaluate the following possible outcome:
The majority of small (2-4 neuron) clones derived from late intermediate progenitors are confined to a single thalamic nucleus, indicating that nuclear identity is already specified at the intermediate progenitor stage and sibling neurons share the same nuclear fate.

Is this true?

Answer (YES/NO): NO